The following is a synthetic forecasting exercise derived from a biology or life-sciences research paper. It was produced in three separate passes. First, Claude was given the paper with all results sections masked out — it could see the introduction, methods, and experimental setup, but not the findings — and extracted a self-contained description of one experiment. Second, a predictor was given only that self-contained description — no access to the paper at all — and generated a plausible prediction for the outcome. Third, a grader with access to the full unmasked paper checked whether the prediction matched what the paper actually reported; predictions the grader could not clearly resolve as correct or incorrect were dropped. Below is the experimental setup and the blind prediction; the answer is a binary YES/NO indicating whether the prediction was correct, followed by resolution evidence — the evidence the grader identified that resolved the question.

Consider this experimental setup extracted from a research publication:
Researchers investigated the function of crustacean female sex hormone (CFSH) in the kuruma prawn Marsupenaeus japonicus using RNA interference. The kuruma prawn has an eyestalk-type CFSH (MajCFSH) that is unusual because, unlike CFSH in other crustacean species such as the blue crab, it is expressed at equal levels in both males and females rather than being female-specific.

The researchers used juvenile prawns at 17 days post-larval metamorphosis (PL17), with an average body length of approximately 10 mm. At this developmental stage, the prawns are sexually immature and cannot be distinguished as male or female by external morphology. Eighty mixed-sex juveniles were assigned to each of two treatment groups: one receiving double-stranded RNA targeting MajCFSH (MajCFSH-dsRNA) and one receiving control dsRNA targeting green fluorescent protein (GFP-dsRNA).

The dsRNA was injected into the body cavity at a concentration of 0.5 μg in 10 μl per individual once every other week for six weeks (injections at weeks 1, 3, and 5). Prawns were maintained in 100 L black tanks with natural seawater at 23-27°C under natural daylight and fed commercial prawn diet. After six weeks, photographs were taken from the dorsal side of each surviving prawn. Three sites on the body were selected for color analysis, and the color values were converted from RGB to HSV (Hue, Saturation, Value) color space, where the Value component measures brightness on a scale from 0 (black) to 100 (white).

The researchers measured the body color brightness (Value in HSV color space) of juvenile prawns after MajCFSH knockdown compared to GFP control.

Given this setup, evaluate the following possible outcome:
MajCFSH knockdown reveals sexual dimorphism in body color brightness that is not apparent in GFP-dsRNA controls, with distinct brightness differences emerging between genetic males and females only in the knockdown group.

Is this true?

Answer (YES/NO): NO